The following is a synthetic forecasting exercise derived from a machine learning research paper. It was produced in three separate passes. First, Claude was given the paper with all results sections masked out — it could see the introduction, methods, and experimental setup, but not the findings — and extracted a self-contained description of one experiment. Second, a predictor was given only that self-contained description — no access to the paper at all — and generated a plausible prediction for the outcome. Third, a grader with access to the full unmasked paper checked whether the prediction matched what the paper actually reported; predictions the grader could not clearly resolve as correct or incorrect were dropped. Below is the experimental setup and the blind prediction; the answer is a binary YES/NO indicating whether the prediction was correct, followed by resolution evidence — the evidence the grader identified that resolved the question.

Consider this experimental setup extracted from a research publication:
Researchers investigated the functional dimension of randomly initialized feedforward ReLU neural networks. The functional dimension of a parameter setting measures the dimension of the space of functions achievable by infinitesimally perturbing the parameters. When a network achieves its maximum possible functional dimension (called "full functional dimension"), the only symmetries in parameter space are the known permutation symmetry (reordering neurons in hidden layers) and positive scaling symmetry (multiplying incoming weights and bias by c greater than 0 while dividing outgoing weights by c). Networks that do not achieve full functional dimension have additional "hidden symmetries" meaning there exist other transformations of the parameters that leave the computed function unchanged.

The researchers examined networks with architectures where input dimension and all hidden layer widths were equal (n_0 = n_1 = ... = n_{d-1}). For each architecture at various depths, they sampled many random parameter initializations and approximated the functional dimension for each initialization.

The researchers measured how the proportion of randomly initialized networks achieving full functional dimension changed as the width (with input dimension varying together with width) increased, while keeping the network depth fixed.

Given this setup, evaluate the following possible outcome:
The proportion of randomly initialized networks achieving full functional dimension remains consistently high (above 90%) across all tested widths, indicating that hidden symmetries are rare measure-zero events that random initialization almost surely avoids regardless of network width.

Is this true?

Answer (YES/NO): NO